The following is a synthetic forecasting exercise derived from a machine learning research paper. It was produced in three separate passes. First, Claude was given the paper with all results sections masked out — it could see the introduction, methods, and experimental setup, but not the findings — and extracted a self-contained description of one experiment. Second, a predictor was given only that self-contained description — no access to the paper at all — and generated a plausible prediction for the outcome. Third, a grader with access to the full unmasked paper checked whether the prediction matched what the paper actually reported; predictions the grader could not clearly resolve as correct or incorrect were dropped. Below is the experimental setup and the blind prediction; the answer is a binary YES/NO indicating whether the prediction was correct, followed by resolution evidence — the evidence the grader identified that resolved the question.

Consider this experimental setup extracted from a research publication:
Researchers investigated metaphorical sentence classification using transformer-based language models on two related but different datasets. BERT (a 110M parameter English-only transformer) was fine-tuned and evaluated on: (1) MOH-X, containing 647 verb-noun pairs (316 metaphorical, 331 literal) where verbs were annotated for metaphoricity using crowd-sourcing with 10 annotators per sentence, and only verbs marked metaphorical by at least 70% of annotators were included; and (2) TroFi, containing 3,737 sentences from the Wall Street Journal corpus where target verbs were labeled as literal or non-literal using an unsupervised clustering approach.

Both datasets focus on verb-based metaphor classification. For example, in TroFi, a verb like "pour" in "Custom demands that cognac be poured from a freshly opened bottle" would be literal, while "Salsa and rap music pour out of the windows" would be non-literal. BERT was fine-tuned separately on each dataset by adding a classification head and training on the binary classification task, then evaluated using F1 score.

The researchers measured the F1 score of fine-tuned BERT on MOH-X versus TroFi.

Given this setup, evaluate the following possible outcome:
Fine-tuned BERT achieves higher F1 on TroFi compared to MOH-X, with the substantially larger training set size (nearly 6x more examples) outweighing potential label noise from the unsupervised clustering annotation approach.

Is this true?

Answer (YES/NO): NO